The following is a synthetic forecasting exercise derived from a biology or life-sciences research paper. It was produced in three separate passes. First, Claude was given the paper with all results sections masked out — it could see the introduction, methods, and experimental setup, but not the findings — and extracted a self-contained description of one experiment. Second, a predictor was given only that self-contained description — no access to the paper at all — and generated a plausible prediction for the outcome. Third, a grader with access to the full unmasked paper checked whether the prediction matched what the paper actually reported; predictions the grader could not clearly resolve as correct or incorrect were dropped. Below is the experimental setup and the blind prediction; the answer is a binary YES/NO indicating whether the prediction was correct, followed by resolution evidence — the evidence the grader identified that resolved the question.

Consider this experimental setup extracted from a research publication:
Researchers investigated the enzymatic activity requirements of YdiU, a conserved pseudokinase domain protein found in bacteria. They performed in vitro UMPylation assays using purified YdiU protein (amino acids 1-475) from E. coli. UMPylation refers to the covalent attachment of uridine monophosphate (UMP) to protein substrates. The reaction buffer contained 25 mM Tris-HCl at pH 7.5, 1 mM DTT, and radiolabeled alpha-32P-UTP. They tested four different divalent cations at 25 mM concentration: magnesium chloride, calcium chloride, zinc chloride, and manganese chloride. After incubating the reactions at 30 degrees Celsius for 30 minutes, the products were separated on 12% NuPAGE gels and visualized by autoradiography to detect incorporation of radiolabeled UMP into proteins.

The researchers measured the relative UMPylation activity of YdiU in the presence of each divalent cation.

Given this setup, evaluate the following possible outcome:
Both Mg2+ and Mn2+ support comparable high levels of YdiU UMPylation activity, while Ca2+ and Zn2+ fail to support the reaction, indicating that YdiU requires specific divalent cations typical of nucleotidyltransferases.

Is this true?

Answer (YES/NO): NO